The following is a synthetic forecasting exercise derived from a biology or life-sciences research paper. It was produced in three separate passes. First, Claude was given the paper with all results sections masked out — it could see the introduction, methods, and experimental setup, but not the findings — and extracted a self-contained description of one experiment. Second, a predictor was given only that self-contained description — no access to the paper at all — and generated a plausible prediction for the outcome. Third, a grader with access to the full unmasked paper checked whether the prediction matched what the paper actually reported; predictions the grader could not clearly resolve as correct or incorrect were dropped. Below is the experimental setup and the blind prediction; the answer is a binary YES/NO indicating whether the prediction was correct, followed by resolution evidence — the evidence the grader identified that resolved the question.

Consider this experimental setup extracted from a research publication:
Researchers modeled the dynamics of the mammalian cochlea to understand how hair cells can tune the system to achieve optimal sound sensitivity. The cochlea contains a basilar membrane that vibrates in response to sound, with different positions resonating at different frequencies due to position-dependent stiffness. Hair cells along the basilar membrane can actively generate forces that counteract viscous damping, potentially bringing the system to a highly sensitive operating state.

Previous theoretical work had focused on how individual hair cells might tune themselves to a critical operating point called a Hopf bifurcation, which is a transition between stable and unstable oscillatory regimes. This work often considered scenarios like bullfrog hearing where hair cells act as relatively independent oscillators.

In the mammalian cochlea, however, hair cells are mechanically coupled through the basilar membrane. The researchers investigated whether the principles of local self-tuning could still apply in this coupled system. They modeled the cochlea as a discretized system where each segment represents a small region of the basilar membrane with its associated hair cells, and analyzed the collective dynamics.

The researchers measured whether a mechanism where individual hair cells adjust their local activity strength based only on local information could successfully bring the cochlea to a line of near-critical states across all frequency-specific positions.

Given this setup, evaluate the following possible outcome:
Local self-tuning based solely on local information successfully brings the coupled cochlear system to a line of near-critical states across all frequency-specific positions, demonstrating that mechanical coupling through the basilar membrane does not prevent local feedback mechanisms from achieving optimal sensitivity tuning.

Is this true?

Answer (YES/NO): YES